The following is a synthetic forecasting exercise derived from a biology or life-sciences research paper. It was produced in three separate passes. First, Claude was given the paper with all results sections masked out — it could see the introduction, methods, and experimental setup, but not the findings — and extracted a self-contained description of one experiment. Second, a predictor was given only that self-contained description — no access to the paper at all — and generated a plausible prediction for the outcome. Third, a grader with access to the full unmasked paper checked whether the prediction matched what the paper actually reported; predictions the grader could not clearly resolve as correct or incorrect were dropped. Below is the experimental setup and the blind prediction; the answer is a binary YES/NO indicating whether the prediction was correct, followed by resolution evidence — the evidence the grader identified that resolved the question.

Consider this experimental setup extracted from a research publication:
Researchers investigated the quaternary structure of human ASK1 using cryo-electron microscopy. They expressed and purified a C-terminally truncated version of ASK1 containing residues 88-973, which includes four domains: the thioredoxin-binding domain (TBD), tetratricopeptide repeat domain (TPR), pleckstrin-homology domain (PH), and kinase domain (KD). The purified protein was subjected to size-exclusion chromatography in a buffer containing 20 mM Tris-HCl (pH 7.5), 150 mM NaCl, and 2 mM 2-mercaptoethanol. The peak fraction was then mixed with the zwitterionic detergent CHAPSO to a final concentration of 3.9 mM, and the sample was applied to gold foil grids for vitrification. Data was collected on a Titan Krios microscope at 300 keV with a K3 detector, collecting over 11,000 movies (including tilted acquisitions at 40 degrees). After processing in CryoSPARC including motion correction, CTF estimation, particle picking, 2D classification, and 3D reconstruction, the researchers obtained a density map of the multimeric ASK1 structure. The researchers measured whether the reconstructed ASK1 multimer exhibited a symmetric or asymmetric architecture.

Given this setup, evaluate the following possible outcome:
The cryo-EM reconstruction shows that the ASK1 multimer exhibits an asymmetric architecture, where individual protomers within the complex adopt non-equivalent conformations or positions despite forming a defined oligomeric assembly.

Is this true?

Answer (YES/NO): YES